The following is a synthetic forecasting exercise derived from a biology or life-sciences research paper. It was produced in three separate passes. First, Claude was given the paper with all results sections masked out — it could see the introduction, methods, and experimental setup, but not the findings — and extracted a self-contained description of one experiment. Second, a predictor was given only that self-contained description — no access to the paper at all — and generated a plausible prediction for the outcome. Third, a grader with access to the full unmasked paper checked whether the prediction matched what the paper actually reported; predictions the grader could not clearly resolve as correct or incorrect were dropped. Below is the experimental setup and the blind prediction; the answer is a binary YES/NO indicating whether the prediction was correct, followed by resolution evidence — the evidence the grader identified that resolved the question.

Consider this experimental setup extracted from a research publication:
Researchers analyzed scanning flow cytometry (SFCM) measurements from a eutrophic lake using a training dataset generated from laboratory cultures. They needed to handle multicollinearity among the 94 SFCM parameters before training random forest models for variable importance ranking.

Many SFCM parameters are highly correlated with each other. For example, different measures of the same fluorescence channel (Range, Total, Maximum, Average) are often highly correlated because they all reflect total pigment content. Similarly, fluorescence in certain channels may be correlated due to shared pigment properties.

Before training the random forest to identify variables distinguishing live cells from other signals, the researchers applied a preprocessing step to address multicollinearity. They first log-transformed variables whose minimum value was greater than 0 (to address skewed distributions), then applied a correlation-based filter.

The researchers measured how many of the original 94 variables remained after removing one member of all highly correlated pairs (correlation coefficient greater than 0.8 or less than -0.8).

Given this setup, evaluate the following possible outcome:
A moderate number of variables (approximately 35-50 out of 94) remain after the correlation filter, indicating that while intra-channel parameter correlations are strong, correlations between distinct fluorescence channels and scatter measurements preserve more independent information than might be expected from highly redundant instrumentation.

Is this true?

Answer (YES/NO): NO